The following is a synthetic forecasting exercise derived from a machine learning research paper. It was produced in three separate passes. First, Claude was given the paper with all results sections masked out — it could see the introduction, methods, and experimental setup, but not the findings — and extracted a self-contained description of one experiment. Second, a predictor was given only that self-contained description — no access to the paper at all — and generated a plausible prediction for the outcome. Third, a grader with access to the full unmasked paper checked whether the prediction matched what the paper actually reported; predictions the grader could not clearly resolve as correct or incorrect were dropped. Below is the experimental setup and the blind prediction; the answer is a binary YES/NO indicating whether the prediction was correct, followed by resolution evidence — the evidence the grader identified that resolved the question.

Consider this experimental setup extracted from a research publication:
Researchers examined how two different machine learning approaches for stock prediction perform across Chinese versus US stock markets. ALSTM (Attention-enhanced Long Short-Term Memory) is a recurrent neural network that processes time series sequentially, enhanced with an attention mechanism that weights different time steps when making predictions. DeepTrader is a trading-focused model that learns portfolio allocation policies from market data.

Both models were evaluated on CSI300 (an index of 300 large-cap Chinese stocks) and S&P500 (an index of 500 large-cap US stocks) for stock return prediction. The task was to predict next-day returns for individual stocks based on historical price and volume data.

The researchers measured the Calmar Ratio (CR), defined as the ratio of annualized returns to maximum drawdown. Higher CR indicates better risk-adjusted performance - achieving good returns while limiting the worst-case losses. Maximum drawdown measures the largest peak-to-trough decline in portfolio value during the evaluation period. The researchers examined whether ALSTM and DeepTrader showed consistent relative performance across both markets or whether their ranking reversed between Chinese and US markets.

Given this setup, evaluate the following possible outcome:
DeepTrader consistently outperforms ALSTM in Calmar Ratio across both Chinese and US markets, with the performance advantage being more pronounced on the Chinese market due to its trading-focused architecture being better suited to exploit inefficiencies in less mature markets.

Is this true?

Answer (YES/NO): NO